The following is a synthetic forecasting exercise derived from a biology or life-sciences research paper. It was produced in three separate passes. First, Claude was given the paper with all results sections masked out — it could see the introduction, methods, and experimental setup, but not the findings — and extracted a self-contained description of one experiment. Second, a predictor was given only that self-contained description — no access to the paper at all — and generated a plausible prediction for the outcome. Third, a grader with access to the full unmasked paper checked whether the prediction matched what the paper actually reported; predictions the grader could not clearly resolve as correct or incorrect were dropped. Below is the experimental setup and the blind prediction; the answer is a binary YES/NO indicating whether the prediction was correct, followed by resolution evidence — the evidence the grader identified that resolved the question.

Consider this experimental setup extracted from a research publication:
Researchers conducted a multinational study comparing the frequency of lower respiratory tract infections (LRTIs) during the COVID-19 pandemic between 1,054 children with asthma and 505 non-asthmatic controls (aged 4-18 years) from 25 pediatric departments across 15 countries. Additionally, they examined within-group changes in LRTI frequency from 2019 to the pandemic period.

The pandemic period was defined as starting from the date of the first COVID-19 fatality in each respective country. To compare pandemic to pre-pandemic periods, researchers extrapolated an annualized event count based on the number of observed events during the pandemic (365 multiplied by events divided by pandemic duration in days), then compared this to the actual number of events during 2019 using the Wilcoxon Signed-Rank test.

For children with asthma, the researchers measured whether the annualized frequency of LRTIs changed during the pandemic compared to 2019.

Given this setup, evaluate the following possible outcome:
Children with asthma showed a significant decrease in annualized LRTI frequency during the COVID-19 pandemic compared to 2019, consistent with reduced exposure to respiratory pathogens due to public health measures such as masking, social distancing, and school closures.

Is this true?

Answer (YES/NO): NO